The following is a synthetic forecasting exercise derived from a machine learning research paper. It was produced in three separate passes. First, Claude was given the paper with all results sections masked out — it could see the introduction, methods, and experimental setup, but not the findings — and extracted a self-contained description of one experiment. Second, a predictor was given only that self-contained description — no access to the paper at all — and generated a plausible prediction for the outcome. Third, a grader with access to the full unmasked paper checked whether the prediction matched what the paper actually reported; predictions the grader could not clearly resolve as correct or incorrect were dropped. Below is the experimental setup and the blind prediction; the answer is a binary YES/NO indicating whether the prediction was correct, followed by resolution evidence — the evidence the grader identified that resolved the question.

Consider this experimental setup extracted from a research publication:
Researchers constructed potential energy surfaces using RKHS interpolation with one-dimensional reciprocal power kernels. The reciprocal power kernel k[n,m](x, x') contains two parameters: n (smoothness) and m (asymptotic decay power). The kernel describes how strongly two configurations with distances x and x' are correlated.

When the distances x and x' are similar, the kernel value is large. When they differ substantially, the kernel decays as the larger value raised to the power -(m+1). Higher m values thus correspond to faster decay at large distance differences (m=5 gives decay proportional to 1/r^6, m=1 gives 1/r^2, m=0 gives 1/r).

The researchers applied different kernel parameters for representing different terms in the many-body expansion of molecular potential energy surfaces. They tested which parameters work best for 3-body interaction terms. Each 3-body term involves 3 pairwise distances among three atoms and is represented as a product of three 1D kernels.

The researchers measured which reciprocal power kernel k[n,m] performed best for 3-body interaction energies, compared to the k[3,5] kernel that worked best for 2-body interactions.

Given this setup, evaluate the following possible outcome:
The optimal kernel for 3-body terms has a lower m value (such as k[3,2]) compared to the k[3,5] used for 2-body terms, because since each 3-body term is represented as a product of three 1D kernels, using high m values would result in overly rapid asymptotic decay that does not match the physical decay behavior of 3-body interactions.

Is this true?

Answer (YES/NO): YES